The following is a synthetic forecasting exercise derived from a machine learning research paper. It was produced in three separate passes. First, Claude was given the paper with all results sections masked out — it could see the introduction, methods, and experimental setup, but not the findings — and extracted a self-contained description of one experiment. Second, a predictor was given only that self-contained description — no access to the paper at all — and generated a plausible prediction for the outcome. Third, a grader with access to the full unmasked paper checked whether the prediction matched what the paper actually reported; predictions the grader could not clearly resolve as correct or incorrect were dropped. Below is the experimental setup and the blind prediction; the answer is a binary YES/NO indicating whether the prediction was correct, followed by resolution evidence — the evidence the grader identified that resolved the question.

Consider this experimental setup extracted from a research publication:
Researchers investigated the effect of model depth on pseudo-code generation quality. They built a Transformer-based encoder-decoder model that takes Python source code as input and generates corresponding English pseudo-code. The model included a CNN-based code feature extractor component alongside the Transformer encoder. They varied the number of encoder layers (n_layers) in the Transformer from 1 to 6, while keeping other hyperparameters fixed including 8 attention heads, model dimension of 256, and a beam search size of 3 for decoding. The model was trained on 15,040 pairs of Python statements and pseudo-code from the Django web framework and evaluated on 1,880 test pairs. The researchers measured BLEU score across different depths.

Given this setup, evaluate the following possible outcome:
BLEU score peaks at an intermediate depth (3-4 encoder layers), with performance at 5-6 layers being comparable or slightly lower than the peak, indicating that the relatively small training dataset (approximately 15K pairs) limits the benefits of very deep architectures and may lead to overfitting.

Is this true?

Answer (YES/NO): NO